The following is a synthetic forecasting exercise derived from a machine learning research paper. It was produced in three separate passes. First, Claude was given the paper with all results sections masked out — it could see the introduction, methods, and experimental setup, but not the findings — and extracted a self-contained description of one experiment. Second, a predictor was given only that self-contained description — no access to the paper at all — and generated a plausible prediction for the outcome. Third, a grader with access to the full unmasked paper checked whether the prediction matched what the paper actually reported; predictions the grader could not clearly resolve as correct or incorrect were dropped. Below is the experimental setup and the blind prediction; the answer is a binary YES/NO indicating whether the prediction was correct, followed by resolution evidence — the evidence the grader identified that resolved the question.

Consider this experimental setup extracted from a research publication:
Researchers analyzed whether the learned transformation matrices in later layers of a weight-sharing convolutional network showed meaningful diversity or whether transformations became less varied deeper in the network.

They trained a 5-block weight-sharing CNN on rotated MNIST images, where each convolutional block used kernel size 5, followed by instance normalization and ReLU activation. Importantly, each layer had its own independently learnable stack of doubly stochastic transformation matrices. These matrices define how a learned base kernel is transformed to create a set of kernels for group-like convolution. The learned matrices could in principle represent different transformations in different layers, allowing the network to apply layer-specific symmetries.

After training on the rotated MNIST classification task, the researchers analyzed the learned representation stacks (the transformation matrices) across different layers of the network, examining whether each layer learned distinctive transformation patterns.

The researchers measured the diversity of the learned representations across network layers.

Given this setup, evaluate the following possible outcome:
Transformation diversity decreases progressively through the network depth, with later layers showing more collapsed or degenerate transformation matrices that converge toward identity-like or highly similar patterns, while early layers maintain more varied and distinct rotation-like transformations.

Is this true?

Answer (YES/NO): YES